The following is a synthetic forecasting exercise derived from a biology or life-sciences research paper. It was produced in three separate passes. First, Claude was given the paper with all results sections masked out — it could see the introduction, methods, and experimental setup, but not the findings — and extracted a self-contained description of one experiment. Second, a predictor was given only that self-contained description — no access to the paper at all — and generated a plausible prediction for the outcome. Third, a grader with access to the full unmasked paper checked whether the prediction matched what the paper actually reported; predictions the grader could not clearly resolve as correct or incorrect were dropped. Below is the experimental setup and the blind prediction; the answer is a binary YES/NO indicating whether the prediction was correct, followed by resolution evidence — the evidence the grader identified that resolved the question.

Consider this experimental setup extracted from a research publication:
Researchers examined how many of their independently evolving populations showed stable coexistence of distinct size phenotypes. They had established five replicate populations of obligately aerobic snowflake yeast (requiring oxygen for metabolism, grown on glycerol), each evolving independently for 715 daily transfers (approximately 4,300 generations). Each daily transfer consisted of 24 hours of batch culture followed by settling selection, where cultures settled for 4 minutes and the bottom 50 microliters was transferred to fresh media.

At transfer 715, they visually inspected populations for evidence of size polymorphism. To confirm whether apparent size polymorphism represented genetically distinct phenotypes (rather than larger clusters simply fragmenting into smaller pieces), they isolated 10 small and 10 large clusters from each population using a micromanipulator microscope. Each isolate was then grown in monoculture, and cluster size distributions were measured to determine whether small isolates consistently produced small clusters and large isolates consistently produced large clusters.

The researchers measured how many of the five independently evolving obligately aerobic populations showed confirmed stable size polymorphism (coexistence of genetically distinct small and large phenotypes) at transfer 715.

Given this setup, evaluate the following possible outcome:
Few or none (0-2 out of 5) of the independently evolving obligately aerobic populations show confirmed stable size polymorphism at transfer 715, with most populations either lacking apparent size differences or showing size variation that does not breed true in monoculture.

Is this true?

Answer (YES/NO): NO